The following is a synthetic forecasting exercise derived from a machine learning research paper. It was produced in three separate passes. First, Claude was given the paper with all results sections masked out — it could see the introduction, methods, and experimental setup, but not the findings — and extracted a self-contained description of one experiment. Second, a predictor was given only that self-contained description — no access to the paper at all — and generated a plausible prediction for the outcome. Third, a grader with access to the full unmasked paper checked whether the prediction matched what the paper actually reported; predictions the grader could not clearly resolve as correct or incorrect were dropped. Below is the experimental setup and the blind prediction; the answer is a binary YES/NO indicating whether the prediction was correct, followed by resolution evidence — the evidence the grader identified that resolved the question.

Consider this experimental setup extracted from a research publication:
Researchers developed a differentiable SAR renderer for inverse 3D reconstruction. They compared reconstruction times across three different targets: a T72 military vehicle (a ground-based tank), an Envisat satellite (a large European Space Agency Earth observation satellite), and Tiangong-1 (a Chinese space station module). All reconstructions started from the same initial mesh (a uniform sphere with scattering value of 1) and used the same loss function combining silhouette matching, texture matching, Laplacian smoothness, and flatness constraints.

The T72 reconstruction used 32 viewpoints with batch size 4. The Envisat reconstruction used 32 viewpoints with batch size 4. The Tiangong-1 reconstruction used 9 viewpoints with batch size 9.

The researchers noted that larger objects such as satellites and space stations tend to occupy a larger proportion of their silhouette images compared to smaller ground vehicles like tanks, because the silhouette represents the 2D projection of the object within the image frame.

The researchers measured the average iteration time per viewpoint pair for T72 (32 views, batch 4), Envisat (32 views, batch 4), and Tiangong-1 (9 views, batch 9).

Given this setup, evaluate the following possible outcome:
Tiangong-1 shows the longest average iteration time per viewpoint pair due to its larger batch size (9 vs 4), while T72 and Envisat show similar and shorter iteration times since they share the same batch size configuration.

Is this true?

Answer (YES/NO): NO